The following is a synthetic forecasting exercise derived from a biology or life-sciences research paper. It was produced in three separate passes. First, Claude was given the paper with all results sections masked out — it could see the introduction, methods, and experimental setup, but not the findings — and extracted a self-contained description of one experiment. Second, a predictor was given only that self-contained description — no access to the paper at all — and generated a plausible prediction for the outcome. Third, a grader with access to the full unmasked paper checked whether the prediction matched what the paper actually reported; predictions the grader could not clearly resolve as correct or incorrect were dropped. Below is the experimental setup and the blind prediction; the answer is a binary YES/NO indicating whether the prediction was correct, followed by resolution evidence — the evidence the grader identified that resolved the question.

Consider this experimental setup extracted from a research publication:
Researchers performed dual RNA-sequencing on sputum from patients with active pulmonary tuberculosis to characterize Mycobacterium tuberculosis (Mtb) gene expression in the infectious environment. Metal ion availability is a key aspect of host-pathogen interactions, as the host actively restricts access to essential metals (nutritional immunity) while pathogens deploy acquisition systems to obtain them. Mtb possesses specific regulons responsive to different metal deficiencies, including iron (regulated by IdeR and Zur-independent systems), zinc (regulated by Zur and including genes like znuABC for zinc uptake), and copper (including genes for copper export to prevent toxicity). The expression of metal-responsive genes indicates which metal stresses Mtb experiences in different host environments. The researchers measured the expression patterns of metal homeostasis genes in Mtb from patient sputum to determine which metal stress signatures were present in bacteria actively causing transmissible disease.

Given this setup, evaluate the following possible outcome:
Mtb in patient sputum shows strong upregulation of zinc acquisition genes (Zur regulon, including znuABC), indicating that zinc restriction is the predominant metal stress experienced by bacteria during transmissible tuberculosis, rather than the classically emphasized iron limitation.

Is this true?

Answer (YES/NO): YES